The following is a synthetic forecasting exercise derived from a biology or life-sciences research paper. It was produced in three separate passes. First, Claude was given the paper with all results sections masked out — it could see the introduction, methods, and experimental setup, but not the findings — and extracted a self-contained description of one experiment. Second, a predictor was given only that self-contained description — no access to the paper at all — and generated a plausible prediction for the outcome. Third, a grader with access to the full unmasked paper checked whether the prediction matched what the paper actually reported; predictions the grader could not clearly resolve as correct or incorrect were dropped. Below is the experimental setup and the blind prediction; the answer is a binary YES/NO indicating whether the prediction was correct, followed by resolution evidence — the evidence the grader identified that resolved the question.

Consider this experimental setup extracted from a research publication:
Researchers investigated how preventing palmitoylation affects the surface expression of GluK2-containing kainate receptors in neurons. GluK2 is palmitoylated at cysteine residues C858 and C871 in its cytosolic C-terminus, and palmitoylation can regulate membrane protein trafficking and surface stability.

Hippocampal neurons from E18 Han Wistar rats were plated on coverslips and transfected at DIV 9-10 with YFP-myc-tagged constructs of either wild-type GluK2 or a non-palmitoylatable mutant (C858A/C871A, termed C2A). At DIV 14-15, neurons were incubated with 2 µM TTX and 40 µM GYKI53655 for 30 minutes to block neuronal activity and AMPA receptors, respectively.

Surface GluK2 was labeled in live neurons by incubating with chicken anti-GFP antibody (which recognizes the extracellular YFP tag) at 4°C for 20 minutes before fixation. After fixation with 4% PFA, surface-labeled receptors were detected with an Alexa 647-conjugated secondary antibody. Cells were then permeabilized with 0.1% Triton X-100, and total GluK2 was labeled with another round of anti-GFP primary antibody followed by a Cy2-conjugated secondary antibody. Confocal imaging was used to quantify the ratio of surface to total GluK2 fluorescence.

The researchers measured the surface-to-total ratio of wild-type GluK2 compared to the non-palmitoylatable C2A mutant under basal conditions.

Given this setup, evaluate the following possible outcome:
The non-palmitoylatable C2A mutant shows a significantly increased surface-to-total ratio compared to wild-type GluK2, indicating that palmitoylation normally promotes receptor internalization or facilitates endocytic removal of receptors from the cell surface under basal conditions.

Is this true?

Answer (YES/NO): NO